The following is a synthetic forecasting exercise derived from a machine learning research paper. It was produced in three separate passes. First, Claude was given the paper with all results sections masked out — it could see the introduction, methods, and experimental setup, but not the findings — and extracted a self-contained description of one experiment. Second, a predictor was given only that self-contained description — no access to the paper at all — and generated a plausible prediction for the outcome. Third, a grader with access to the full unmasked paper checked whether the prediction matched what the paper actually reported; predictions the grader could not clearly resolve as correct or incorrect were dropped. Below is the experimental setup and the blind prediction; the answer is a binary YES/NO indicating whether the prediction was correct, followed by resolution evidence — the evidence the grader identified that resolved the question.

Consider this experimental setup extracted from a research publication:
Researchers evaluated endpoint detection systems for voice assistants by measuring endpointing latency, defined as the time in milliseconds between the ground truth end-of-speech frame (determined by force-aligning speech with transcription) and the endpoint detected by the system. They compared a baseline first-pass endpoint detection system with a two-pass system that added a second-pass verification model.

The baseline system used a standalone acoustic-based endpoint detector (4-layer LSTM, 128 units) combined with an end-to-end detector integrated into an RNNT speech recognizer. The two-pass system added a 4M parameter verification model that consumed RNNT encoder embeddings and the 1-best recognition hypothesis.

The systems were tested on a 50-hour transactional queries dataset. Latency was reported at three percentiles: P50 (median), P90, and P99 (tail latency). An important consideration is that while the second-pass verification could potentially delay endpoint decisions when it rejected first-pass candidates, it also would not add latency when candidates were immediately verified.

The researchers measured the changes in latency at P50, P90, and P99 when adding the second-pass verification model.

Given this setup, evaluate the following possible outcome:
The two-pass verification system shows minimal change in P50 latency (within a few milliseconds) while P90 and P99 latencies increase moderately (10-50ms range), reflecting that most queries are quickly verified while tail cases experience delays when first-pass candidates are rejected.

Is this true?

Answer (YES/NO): NO